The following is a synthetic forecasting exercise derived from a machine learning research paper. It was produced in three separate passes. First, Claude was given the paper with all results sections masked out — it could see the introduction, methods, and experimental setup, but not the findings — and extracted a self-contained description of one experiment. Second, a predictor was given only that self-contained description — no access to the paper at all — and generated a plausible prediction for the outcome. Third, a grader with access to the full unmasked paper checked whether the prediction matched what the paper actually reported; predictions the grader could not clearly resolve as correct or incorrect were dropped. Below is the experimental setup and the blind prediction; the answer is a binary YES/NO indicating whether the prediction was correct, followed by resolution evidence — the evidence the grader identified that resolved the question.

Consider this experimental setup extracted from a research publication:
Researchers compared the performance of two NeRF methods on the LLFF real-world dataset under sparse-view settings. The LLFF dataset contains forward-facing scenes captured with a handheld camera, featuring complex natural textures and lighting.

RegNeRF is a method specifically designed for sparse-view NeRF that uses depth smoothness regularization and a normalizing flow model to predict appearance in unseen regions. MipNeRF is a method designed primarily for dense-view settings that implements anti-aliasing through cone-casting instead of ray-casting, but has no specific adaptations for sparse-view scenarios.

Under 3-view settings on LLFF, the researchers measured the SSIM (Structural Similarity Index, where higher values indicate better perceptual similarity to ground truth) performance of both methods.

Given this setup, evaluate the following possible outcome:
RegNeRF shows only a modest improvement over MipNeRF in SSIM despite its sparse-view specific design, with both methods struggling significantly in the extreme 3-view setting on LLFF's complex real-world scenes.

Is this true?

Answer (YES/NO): NO